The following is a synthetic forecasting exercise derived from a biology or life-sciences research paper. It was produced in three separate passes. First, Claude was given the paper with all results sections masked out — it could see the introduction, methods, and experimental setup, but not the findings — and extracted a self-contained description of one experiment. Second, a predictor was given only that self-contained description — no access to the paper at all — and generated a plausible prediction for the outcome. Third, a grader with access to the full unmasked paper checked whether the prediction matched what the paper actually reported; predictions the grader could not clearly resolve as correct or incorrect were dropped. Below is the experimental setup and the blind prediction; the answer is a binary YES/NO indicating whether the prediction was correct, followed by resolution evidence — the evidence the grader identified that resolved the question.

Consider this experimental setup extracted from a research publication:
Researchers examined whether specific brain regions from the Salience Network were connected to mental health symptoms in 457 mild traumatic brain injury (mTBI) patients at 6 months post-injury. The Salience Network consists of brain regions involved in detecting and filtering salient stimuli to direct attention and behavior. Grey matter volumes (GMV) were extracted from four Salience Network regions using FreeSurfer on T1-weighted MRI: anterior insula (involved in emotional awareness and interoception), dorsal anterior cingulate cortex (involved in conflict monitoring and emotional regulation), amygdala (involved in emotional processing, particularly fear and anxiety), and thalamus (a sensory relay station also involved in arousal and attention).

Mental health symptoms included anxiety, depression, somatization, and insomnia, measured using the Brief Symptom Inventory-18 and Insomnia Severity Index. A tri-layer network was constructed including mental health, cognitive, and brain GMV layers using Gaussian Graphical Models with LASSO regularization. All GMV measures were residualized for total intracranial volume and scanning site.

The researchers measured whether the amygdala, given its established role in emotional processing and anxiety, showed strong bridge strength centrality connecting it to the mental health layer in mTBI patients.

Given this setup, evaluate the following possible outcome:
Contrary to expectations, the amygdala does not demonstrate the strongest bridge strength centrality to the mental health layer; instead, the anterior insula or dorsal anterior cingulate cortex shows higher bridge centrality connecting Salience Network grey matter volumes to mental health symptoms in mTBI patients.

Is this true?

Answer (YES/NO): NO